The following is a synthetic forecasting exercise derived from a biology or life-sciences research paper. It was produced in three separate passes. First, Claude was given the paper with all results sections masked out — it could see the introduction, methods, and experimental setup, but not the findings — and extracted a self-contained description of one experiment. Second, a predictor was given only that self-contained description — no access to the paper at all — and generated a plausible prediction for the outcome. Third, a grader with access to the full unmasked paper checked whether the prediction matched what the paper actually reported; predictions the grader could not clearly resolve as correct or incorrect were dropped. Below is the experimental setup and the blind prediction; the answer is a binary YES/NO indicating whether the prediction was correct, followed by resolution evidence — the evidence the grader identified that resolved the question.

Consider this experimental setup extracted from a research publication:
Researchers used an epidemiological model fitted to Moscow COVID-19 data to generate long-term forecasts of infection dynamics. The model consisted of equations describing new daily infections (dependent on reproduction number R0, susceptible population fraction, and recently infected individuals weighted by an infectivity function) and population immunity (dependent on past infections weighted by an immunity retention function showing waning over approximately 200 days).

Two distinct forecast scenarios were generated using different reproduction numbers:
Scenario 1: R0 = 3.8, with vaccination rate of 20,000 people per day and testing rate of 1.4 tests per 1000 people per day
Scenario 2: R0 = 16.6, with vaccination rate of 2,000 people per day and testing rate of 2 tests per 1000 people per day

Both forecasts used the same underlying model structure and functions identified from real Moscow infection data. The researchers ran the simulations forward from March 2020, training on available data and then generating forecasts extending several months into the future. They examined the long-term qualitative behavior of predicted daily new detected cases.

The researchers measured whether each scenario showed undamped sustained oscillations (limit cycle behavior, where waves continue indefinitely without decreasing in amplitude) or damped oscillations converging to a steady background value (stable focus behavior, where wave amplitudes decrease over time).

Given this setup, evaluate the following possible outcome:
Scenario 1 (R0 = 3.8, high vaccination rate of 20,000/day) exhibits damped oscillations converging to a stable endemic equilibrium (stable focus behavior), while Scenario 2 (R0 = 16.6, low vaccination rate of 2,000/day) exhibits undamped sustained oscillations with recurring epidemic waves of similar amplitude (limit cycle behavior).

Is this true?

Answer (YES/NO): NO